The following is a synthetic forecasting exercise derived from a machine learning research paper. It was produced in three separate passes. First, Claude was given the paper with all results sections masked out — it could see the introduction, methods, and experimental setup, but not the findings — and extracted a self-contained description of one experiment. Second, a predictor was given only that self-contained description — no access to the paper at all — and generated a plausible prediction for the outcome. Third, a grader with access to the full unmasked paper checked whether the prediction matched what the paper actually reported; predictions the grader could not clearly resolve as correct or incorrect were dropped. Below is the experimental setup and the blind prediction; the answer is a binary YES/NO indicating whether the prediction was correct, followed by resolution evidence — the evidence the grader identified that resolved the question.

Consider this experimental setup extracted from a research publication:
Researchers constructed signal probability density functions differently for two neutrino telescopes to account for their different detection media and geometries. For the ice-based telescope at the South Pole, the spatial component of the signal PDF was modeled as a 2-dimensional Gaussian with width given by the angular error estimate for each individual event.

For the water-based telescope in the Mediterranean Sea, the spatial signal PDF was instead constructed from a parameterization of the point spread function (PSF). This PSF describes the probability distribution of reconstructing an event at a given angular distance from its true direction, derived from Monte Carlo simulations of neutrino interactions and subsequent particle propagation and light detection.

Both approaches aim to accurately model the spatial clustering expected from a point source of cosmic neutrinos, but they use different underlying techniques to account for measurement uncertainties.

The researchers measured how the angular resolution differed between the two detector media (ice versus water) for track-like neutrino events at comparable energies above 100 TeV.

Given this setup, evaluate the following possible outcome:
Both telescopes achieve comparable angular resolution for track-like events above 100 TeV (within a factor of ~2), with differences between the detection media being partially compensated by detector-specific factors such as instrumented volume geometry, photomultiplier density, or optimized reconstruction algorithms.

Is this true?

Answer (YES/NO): YES